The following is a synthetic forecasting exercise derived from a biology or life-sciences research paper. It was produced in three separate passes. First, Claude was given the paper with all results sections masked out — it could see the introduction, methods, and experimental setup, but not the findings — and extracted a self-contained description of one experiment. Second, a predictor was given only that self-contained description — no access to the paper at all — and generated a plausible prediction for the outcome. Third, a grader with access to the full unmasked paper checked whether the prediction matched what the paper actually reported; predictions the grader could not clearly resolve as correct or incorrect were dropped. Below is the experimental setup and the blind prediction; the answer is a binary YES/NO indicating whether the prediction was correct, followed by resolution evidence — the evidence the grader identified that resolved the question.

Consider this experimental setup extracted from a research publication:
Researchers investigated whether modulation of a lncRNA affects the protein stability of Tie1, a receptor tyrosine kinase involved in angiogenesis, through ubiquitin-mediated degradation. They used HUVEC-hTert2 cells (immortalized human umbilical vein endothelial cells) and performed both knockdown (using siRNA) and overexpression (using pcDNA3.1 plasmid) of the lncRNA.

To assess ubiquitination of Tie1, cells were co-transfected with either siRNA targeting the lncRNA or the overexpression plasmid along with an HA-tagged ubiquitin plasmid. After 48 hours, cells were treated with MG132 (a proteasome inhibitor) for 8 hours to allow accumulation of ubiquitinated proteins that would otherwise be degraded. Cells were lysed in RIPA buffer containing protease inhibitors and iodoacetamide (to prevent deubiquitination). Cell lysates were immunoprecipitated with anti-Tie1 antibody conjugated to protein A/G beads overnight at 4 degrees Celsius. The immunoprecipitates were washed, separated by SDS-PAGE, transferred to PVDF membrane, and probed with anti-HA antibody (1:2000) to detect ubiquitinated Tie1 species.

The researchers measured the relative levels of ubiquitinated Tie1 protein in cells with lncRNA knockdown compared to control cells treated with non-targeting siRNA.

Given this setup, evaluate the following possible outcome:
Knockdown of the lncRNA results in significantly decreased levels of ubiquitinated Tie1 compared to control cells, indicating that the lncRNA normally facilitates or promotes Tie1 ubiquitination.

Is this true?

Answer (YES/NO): NO